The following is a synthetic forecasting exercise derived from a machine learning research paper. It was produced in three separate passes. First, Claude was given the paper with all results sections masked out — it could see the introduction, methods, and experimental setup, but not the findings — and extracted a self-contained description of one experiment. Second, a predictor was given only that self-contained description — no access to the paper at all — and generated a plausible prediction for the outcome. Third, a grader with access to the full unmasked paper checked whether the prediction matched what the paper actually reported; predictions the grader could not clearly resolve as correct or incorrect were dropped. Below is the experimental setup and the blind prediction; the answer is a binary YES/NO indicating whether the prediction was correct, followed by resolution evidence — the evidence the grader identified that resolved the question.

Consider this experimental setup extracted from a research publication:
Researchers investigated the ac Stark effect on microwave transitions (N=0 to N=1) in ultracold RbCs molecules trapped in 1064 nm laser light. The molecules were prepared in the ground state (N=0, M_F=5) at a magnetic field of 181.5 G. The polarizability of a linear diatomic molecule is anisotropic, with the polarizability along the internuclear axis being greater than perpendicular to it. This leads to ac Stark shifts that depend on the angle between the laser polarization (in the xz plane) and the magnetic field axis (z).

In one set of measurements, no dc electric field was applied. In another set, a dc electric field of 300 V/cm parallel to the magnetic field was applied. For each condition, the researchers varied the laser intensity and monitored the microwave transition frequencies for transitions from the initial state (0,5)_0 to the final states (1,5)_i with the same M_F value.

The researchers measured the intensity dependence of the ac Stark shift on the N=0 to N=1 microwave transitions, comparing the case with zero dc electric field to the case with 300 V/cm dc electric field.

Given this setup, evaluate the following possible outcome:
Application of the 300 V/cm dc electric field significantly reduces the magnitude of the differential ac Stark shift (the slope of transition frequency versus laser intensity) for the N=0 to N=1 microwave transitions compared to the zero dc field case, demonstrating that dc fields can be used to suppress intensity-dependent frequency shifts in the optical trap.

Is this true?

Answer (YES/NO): YES